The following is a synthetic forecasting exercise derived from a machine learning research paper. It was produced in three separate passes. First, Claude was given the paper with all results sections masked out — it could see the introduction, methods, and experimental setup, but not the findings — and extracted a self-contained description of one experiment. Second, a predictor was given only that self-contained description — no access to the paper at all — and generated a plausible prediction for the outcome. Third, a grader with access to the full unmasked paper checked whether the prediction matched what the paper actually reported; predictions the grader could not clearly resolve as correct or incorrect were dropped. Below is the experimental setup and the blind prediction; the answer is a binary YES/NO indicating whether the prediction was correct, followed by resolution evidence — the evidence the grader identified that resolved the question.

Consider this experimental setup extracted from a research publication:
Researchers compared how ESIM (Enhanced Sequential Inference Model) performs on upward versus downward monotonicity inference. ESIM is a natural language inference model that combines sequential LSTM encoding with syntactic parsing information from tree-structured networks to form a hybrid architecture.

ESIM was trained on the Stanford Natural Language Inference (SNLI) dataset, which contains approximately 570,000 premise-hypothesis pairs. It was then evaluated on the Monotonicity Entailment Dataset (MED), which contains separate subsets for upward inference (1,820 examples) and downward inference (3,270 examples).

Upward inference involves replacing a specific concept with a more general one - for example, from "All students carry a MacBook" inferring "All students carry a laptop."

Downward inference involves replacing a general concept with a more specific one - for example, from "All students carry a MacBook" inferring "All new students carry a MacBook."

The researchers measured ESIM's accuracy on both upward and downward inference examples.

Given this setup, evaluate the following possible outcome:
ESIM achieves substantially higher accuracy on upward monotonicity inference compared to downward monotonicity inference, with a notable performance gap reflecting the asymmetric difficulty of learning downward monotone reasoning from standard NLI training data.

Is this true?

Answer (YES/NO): YES